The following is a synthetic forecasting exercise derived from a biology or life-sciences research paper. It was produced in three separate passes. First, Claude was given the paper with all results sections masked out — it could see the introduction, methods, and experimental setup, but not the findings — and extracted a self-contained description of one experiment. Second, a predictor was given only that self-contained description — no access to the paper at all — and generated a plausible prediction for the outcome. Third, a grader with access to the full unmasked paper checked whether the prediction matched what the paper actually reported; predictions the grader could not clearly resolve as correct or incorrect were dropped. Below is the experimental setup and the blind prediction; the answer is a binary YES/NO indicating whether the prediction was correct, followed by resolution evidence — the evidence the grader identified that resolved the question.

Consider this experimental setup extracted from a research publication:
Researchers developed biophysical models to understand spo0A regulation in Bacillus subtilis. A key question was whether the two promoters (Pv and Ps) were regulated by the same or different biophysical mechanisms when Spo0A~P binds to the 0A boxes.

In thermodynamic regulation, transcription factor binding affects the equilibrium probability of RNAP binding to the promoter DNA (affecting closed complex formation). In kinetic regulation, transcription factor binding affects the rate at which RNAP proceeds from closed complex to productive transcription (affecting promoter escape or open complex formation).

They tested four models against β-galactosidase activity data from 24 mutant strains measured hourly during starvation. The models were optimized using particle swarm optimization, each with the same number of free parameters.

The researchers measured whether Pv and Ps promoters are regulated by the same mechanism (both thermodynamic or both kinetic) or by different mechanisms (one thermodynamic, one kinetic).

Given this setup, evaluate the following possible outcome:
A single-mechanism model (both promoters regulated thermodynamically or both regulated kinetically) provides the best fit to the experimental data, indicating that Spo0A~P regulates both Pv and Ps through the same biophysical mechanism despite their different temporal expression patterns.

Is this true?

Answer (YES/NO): YES